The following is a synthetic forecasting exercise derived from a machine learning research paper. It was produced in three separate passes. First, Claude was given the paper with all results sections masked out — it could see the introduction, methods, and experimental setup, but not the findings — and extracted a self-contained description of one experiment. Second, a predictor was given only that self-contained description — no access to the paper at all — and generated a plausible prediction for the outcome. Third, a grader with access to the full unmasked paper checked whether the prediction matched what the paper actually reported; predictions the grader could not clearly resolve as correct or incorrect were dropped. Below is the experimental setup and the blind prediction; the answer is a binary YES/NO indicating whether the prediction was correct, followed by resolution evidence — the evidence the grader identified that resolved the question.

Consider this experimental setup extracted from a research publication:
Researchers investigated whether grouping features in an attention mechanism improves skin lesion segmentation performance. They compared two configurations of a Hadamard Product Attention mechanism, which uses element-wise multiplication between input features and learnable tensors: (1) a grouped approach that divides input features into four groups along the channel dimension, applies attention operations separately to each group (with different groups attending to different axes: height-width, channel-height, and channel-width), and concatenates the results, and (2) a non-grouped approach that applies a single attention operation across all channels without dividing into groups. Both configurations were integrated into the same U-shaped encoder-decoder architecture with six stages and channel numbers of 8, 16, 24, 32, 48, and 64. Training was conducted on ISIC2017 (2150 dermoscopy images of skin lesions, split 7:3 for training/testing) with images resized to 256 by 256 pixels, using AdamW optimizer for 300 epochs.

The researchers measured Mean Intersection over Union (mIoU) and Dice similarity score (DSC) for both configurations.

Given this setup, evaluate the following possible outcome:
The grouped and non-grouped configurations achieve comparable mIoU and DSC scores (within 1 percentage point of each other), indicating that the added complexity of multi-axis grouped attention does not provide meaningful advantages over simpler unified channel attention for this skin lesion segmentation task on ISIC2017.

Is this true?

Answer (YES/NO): NO